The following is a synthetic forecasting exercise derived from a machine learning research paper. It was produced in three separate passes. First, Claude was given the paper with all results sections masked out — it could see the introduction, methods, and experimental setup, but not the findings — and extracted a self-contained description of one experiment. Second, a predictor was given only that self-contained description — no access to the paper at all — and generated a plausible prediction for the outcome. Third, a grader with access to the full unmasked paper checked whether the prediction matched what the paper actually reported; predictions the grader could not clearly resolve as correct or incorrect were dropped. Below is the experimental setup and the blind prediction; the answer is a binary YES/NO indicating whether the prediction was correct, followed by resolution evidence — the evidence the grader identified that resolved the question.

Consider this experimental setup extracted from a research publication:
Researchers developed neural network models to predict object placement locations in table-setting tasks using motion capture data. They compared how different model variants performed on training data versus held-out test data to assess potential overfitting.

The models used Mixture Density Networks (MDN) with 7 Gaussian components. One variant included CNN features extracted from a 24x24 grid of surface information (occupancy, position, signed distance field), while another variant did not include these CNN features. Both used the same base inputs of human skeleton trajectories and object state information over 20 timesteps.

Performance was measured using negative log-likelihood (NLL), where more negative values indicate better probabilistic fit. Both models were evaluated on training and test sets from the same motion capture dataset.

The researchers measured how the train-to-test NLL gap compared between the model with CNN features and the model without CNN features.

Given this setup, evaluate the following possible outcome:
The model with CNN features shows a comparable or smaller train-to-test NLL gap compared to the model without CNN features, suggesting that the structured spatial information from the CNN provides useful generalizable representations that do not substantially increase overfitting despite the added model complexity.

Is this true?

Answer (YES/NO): NO